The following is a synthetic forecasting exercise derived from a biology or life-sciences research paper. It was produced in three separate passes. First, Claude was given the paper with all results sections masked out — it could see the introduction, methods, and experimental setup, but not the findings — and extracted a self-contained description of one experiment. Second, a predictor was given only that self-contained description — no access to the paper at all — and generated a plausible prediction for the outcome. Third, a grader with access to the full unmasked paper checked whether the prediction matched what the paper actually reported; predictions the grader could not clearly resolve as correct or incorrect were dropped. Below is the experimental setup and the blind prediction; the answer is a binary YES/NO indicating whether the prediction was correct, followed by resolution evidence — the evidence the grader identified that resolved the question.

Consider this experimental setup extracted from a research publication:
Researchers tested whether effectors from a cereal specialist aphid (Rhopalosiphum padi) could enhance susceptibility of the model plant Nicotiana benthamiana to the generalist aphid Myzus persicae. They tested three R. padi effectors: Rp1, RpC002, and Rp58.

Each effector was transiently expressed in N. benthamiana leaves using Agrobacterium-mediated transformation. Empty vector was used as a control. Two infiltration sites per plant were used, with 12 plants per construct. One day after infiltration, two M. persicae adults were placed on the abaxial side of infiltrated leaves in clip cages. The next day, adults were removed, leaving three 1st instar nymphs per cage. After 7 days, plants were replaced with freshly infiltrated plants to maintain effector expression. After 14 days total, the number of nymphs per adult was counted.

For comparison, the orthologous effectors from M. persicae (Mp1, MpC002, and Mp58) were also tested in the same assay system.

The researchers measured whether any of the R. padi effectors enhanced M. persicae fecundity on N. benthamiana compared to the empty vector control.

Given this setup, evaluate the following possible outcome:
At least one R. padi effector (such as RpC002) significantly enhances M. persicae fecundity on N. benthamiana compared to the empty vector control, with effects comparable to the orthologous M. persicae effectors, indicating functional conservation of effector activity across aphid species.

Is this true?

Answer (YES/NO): NO